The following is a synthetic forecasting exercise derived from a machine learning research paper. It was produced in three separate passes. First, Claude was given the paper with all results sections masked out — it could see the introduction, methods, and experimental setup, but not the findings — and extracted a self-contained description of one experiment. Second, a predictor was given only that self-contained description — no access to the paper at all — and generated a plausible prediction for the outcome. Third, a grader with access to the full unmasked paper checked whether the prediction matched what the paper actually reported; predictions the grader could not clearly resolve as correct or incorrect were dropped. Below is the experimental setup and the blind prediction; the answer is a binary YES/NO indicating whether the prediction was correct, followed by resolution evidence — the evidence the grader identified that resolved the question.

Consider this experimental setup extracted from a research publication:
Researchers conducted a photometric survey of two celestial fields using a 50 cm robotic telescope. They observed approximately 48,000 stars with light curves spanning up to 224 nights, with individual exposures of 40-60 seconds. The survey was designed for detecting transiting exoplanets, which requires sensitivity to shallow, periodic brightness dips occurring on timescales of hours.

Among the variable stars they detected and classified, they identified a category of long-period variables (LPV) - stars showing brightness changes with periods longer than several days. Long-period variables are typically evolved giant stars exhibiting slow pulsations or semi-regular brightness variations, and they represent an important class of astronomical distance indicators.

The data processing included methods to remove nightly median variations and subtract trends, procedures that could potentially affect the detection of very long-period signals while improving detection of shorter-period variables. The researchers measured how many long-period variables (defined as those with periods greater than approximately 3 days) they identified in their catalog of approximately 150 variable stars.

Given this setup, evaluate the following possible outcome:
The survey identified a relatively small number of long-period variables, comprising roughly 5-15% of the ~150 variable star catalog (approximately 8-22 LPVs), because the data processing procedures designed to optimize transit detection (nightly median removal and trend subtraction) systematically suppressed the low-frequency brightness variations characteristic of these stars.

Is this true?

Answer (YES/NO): NO